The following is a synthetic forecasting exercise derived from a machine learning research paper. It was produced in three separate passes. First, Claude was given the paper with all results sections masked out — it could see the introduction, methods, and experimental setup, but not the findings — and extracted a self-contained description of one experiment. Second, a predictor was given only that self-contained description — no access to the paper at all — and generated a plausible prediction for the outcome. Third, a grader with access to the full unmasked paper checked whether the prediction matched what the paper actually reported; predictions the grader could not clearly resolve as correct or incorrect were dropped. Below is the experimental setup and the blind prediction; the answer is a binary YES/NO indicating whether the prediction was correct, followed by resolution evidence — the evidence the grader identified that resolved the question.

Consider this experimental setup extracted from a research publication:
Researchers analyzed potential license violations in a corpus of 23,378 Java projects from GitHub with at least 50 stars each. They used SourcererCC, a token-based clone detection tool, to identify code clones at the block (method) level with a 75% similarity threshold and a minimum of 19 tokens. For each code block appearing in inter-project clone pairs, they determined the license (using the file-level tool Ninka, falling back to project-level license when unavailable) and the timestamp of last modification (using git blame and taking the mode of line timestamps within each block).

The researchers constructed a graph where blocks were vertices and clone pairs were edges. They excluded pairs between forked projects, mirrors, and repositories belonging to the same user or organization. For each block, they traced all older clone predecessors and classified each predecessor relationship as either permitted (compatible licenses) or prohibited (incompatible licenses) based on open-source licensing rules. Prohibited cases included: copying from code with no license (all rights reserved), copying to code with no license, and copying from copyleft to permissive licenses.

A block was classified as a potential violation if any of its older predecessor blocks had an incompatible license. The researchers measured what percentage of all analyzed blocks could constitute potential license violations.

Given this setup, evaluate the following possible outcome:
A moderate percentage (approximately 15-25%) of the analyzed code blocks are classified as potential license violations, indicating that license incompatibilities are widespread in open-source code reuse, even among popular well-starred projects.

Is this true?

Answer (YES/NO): NO